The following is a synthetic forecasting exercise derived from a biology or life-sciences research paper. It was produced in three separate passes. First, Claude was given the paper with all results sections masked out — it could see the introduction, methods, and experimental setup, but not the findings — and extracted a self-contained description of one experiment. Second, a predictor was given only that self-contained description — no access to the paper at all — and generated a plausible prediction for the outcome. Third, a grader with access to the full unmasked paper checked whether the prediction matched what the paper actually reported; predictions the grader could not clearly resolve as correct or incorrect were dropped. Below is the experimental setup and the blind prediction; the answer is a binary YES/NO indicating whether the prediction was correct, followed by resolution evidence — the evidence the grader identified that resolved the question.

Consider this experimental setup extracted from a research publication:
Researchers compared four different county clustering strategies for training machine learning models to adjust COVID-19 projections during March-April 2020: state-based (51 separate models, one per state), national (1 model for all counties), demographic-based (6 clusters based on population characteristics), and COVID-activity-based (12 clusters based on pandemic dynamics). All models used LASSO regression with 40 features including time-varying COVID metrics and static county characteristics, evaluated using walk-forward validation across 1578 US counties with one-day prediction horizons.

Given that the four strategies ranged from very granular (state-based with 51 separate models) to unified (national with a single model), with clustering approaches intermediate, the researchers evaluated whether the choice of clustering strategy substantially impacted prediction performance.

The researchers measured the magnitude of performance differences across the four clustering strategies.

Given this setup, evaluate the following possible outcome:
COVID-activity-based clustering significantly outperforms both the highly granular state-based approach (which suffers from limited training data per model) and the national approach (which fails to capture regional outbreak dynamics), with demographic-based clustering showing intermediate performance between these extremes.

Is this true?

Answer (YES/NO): NO